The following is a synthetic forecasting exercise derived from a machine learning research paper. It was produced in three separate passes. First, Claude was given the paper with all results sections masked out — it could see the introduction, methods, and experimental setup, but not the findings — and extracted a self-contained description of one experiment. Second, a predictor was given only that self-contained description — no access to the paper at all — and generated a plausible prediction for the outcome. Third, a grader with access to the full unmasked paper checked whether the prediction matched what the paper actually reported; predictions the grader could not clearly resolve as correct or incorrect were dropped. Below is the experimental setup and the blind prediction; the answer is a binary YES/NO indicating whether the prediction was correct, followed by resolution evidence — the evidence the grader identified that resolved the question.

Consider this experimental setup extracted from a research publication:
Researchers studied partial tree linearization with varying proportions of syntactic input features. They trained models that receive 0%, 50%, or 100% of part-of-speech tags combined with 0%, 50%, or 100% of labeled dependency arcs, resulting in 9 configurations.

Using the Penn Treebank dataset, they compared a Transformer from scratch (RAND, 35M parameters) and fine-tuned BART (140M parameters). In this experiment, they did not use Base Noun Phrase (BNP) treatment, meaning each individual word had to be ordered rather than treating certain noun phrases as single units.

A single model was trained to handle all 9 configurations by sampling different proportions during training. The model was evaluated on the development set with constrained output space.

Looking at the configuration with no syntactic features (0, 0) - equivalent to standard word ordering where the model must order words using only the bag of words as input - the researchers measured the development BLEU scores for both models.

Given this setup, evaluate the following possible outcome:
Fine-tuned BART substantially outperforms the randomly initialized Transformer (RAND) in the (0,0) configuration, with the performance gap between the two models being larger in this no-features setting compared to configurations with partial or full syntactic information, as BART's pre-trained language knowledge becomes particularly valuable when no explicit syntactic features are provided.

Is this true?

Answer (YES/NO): NO